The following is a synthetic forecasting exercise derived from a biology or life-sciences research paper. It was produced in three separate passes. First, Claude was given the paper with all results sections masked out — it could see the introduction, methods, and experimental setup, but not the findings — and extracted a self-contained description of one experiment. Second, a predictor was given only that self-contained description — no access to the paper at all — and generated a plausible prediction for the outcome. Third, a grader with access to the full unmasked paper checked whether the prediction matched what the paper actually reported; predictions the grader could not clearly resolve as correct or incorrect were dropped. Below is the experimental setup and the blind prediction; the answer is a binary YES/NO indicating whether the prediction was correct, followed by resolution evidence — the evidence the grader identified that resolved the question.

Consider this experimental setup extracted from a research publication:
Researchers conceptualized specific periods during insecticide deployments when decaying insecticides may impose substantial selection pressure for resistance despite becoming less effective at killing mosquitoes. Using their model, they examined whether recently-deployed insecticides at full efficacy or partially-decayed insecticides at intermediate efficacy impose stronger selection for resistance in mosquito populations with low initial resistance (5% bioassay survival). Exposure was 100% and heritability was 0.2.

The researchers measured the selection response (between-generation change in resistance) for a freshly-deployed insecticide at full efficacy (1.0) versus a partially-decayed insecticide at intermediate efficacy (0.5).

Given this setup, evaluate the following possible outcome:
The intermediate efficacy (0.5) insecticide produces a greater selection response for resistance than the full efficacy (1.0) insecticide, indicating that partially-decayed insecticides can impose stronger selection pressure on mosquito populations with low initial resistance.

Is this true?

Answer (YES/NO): NO